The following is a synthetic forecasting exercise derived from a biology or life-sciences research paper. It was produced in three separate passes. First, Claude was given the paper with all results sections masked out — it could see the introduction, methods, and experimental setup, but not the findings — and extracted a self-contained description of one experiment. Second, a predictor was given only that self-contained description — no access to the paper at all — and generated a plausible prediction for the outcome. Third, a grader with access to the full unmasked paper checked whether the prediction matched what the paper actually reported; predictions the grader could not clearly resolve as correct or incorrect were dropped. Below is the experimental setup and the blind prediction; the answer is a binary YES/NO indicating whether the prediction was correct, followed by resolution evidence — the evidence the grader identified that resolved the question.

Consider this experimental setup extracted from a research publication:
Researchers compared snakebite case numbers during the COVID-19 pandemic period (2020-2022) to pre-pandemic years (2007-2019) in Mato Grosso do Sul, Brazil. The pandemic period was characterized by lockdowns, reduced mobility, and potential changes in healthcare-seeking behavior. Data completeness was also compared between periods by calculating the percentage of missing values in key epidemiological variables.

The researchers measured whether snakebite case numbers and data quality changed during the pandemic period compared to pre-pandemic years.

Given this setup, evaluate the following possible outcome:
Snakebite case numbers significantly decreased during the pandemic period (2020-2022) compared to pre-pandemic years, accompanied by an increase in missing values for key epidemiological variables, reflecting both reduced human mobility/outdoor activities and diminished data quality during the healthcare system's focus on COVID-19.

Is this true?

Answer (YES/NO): YES